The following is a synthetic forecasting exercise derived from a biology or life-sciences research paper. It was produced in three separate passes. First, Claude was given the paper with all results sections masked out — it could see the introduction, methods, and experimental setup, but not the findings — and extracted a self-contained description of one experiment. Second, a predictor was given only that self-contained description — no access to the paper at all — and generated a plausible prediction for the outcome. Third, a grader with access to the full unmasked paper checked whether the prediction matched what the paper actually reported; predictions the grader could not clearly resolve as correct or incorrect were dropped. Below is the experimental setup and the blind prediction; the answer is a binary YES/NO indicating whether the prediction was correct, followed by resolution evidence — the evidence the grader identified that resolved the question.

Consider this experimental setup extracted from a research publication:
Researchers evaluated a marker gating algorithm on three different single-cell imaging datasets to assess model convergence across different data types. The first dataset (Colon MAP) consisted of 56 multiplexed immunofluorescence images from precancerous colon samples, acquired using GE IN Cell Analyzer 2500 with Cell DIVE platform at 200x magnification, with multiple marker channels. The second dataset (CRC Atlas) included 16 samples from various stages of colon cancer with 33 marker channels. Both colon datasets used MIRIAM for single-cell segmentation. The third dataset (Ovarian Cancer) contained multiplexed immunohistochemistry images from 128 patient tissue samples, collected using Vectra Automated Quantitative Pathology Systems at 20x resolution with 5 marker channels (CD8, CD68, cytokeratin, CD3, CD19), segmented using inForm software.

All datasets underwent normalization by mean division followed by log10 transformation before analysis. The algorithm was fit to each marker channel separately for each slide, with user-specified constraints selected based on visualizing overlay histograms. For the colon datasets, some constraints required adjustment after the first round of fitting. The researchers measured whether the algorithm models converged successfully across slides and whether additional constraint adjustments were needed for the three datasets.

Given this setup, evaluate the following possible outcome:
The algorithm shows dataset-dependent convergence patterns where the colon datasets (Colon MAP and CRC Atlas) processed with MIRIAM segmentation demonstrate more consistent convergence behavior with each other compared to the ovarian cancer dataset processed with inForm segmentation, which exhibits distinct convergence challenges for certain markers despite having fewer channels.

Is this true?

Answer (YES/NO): NO